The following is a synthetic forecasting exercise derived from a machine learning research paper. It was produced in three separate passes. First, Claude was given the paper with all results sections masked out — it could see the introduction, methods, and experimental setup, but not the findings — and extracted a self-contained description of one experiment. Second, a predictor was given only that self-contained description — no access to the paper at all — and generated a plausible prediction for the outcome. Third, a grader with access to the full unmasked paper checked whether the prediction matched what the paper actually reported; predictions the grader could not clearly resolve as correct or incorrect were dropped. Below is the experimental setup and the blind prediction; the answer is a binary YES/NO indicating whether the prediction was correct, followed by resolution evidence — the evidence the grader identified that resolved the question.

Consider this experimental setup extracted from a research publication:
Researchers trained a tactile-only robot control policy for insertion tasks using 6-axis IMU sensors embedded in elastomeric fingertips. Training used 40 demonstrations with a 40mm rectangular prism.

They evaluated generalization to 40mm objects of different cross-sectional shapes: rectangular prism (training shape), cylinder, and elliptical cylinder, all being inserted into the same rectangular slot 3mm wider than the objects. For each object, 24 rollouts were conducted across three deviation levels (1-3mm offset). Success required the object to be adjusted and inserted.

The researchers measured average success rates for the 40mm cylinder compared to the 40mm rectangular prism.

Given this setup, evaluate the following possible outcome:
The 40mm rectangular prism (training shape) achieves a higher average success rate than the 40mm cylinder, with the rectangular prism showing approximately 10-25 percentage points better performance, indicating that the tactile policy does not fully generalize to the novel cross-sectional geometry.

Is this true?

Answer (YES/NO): YES